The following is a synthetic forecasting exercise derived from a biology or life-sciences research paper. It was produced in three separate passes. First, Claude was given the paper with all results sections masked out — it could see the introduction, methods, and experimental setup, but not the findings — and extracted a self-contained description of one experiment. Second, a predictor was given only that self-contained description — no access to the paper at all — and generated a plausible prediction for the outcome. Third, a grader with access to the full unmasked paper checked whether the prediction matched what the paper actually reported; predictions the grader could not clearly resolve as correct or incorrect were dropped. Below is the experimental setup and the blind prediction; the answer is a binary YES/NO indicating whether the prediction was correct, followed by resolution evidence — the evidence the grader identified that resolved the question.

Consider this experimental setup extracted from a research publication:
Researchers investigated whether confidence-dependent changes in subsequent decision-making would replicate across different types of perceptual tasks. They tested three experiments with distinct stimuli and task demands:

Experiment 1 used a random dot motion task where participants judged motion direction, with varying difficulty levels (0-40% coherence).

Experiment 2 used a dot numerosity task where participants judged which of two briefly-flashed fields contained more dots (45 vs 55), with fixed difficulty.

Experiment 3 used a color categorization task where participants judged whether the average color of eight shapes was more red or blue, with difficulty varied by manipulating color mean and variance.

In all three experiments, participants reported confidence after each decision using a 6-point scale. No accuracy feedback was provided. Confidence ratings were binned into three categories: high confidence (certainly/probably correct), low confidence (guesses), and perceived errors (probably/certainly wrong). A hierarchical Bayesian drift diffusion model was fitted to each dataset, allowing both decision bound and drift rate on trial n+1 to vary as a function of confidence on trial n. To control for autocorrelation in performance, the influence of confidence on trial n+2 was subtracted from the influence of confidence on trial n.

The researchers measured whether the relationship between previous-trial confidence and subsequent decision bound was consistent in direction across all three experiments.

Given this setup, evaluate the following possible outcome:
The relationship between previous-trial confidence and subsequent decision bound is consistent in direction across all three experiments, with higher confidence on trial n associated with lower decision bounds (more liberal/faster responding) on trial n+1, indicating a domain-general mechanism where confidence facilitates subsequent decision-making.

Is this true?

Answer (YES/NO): NO